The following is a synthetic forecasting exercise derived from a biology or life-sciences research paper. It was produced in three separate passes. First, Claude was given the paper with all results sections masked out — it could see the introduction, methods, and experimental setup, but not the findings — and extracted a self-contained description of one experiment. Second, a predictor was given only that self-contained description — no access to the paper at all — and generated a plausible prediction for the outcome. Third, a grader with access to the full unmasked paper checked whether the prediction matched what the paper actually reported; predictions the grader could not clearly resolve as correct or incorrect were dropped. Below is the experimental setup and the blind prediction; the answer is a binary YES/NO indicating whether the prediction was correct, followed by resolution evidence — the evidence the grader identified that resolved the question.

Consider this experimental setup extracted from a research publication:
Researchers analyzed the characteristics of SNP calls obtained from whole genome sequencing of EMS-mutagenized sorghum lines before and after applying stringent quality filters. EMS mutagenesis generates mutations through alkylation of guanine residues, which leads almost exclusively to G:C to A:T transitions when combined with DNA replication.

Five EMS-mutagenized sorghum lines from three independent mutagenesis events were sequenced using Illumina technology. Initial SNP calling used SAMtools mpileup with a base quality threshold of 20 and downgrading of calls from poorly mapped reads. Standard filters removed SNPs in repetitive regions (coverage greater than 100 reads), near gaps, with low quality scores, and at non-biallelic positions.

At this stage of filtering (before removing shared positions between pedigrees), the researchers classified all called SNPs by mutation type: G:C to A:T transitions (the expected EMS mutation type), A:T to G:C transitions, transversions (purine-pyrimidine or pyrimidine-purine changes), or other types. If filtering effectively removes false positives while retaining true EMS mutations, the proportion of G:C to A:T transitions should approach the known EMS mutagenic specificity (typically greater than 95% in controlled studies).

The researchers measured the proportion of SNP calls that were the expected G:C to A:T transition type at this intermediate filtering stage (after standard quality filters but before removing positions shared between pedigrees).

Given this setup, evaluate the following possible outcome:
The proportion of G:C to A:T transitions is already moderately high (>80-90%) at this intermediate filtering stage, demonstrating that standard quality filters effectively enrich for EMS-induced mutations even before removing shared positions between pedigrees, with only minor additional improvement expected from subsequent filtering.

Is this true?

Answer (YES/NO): NO